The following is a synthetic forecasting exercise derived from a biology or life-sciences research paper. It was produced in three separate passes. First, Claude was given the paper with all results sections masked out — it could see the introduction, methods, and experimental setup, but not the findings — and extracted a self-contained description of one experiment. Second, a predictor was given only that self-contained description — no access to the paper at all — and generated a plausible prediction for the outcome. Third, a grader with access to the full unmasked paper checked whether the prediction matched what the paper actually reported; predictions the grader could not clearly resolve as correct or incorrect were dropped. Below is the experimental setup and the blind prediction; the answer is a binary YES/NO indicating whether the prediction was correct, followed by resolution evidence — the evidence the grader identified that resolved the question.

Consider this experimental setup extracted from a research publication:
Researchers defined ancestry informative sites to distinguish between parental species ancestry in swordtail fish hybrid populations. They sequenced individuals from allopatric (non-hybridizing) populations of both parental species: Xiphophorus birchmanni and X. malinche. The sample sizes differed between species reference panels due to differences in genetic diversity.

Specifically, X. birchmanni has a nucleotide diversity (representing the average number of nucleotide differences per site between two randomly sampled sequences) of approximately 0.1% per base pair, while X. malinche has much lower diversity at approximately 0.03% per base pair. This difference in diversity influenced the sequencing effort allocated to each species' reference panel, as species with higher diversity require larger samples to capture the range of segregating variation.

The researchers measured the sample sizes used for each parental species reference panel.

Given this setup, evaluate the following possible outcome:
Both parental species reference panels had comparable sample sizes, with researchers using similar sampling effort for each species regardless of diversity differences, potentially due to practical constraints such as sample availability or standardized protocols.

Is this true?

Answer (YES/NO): NO